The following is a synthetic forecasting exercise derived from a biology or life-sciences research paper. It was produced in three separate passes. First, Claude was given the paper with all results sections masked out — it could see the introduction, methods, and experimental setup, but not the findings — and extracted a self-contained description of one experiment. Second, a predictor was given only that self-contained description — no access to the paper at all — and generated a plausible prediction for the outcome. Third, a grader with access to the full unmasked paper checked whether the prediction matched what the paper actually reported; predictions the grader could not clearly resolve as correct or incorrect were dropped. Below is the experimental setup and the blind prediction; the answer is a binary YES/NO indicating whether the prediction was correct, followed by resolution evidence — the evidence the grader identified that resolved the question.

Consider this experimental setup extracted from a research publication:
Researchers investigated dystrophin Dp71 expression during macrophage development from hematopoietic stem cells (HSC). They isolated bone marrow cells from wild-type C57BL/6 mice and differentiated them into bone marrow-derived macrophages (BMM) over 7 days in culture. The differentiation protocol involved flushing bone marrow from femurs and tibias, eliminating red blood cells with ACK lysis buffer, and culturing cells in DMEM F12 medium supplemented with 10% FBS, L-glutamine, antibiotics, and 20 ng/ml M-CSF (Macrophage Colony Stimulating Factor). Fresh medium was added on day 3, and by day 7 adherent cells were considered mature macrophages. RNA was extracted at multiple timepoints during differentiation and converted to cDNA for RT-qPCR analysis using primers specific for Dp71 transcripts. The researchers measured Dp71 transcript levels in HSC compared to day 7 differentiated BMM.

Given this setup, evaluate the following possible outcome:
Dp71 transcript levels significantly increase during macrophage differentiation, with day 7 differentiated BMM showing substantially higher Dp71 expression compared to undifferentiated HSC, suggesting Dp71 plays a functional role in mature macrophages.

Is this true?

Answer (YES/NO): NO